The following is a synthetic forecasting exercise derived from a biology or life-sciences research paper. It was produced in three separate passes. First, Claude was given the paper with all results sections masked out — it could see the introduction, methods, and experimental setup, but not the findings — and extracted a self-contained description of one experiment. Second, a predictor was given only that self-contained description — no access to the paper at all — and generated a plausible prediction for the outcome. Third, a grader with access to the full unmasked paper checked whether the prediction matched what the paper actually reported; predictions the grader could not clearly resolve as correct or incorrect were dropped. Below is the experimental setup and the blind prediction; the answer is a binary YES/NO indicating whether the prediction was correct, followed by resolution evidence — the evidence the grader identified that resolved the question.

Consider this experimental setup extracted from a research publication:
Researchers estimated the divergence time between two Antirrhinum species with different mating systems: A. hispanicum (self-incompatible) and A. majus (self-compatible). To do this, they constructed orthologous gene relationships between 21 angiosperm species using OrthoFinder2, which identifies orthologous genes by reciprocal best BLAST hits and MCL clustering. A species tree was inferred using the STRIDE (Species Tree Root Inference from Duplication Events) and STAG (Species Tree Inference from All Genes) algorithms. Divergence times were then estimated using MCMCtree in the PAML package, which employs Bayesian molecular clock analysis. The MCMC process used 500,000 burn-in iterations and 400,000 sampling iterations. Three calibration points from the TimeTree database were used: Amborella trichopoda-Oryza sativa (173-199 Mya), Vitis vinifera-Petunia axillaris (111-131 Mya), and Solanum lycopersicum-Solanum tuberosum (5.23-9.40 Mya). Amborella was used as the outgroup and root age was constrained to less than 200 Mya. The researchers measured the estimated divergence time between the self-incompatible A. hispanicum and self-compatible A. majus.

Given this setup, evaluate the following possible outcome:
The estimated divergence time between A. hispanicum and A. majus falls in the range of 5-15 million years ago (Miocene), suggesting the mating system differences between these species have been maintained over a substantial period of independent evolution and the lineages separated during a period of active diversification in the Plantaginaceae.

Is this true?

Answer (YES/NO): NO